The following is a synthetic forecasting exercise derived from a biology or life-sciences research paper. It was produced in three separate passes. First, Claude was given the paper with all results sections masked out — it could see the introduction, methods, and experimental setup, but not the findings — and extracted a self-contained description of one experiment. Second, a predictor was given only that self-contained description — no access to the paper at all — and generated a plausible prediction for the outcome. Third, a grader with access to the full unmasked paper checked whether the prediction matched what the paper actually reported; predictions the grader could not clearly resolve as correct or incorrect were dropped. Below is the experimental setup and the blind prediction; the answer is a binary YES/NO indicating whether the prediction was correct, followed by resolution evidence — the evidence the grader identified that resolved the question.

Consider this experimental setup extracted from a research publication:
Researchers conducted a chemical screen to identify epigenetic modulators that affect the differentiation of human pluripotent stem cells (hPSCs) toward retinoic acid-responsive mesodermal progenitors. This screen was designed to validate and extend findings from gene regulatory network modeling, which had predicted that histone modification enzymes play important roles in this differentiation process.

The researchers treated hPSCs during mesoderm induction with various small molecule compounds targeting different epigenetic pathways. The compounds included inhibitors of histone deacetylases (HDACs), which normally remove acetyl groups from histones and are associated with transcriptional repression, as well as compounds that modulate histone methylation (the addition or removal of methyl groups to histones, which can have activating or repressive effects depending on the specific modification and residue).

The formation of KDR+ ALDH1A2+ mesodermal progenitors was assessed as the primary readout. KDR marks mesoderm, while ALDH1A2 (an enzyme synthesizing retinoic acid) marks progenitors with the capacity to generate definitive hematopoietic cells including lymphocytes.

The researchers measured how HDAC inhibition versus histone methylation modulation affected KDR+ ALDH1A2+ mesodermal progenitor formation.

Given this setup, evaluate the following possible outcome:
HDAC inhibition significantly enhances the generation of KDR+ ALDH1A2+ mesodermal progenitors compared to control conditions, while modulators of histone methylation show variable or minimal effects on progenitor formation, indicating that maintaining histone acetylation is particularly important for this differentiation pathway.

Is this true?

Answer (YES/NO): NO